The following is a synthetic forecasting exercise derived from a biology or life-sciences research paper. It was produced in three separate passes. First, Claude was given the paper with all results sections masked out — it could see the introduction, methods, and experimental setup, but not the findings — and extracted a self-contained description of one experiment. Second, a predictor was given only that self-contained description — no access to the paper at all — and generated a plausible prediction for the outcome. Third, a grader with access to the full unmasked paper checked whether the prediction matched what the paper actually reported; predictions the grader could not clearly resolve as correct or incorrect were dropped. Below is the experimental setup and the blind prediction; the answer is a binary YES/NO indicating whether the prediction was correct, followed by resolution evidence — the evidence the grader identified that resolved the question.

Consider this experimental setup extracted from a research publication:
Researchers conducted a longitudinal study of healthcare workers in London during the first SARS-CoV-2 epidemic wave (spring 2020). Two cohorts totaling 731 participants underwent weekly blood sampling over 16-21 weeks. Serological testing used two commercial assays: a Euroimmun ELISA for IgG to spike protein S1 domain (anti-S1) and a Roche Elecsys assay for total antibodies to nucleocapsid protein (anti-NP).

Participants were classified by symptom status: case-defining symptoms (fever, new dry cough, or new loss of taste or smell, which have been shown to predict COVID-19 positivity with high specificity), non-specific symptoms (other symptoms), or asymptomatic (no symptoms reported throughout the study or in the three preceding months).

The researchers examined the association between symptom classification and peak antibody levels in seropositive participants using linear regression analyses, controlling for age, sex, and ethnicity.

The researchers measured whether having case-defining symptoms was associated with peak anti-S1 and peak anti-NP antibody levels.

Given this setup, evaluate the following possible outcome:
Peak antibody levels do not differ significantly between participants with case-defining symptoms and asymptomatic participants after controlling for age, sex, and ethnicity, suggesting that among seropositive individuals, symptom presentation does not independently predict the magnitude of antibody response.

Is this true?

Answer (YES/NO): YES